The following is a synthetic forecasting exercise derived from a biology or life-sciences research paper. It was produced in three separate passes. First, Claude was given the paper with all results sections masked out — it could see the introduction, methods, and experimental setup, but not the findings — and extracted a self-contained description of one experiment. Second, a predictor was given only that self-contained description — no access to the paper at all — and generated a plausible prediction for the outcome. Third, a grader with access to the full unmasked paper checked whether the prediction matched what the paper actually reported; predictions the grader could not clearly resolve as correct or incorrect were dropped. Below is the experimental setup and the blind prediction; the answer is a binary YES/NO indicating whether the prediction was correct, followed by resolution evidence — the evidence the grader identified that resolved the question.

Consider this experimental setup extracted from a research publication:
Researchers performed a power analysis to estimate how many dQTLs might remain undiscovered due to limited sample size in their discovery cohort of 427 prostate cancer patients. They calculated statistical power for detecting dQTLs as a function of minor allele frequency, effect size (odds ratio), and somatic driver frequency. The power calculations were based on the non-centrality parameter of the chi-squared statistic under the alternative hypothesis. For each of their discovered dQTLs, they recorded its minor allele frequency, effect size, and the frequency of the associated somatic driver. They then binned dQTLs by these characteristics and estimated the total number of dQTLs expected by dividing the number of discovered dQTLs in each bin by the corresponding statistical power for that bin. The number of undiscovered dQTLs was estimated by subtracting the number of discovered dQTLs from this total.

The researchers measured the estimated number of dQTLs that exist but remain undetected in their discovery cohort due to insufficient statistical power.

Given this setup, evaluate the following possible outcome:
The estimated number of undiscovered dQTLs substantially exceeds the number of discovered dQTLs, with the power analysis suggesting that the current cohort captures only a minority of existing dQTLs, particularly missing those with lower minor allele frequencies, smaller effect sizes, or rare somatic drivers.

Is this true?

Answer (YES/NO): YES